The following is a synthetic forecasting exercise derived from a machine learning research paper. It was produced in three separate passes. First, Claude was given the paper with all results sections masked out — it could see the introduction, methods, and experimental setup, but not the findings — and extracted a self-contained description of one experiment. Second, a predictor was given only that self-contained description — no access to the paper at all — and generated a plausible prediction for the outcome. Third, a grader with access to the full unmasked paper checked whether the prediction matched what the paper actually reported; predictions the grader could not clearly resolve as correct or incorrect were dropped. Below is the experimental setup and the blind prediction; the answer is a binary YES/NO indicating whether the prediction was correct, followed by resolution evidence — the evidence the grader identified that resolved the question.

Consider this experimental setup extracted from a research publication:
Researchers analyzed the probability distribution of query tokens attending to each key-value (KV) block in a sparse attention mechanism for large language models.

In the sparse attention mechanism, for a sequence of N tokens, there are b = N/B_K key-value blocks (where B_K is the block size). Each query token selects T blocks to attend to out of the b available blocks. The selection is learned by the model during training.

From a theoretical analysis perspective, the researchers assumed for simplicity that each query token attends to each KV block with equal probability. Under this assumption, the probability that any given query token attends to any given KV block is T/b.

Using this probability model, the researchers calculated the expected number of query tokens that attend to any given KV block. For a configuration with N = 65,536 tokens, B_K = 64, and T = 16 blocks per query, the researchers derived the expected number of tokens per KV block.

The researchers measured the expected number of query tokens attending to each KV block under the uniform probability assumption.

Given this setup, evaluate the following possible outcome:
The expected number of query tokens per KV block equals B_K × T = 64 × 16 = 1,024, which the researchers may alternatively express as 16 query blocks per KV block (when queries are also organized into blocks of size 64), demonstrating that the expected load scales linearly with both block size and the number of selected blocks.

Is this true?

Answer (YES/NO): YES